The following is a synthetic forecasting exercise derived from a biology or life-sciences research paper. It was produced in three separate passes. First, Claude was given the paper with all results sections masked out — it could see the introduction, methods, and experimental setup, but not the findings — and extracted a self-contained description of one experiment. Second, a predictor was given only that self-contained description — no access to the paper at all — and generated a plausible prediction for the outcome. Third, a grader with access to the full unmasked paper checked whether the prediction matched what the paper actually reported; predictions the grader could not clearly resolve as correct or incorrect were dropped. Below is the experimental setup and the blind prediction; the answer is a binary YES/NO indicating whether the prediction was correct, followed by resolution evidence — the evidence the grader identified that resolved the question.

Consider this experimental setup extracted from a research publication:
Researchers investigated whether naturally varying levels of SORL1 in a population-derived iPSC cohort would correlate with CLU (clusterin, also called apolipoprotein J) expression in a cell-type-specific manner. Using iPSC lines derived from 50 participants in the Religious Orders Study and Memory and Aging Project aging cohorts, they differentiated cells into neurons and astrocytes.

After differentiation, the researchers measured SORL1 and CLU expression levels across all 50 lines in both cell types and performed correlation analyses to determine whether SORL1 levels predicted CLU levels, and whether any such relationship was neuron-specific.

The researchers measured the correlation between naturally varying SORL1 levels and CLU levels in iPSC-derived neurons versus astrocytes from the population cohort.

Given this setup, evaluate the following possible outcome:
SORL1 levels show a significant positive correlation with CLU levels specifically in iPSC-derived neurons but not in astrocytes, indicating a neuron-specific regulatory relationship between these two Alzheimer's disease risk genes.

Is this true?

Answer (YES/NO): YES